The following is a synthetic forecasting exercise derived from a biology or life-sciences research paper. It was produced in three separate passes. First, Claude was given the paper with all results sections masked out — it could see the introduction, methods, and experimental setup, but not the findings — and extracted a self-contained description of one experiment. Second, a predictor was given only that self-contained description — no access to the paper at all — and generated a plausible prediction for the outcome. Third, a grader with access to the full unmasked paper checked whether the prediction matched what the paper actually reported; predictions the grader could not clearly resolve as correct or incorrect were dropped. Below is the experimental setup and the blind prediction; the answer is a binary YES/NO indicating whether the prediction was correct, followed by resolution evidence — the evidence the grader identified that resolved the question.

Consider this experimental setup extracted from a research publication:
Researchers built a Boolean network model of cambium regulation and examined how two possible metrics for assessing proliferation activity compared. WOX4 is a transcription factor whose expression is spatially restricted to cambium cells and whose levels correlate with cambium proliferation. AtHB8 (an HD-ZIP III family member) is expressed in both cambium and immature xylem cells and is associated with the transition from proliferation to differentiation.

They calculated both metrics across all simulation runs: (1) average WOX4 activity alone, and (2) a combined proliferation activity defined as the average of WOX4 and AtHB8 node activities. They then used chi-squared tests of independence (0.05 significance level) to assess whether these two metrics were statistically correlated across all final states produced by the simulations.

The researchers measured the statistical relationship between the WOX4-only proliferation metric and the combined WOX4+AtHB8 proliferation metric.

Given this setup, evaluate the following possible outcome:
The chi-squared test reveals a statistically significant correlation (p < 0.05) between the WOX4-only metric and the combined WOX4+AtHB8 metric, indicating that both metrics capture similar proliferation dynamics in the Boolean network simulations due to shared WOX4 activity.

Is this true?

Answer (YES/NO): YES